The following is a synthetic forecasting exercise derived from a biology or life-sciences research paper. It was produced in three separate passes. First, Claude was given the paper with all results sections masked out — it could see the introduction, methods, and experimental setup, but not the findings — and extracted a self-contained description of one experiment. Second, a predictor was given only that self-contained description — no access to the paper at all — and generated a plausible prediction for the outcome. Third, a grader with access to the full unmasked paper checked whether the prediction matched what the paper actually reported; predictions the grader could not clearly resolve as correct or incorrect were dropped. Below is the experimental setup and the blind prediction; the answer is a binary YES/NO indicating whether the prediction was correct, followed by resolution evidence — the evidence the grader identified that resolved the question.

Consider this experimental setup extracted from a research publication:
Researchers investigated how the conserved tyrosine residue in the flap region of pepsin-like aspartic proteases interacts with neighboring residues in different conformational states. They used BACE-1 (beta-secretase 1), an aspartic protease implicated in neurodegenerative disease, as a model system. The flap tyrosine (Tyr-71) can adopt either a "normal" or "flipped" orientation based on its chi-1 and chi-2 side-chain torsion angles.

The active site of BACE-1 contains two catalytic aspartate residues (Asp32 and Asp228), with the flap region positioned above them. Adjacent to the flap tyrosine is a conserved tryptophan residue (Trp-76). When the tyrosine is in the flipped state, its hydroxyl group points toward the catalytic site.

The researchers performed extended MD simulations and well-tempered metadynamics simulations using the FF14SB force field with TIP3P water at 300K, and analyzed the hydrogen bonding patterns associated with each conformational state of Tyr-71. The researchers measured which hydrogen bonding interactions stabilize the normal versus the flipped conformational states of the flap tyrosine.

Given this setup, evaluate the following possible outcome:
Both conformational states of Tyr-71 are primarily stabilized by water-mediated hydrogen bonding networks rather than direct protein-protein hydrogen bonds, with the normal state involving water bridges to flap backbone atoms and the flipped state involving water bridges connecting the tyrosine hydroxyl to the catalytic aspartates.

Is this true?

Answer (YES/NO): NO